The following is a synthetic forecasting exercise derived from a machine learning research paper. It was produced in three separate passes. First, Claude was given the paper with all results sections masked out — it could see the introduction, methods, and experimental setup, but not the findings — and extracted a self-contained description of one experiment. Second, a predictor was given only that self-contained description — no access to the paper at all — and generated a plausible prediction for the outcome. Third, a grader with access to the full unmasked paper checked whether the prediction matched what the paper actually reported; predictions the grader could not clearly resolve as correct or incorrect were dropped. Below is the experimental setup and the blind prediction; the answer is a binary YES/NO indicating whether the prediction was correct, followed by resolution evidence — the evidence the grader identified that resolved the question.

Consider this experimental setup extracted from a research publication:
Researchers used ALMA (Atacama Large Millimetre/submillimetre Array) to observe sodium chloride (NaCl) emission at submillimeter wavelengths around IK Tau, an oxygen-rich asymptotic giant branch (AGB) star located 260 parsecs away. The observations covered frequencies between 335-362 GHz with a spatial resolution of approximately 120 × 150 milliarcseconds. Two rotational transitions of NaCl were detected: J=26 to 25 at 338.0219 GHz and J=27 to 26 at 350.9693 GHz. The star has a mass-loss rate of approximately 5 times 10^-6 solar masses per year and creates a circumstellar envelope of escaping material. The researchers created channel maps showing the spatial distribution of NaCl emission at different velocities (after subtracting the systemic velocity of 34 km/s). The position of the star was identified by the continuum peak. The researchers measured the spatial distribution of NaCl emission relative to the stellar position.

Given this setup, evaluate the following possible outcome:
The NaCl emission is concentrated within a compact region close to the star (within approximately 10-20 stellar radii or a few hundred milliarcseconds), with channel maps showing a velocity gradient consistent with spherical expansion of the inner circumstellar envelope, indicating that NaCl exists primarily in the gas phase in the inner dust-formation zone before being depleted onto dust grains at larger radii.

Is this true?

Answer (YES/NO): NO